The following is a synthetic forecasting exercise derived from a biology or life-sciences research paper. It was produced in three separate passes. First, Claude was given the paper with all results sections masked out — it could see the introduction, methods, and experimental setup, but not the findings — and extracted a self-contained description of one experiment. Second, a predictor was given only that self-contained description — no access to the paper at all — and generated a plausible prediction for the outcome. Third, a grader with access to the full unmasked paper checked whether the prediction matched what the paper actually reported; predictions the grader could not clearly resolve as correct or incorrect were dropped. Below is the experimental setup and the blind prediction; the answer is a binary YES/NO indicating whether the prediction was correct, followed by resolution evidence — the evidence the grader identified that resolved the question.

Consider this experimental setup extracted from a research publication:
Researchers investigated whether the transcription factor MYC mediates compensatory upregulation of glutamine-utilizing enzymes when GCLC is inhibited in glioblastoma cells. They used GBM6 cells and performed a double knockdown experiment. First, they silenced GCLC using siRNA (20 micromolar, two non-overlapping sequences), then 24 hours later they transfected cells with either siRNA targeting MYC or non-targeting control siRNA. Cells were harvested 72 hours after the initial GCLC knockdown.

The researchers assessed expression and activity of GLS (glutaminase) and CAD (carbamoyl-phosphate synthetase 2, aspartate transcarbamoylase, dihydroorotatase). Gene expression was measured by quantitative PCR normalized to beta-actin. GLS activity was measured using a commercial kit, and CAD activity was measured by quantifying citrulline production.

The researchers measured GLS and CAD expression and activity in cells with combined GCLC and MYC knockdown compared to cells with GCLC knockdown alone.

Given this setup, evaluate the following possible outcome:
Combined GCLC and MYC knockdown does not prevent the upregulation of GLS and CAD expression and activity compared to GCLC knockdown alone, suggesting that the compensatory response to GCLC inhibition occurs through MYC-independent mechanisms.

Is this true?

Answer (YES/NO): NO